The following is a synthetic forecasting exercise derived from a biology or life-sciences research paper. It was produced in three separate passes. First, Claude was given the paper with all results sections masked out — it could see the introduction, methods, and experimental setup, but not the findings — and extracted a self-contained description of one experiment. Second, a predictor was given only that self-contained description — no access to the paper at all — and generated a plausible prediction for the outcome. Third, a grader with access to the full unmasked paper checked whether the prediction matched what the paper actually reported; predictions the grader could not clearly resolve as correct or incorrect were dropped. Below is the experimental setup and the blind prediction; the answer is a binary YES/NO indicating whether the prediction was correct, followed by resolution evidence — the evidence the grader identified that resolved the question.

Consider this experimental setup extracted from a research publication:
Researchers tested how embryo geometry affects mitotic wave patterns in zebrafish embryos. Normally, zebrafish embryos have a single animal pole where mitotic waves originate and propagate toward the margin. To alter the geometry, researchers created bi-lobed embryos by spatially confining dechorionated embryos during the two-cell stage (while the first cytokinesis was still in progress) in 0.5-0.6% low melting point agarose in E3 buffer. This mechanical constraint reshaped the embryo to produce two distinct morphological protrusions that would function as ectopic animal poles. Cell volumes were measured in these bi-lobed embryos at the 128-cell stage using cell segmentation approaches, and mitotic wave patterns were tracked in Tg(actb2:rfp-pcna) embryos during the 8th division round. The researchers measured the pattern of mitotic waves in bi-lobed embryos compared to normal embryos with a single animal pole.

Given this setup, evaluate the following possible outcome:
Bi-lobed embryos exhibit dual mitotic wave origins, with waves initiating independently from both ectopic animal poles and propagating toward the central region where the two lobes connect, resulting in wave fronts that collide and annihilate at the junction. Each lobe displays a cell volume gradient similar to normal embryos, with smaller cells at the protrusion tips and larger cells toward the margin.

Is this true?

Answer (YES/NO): NO